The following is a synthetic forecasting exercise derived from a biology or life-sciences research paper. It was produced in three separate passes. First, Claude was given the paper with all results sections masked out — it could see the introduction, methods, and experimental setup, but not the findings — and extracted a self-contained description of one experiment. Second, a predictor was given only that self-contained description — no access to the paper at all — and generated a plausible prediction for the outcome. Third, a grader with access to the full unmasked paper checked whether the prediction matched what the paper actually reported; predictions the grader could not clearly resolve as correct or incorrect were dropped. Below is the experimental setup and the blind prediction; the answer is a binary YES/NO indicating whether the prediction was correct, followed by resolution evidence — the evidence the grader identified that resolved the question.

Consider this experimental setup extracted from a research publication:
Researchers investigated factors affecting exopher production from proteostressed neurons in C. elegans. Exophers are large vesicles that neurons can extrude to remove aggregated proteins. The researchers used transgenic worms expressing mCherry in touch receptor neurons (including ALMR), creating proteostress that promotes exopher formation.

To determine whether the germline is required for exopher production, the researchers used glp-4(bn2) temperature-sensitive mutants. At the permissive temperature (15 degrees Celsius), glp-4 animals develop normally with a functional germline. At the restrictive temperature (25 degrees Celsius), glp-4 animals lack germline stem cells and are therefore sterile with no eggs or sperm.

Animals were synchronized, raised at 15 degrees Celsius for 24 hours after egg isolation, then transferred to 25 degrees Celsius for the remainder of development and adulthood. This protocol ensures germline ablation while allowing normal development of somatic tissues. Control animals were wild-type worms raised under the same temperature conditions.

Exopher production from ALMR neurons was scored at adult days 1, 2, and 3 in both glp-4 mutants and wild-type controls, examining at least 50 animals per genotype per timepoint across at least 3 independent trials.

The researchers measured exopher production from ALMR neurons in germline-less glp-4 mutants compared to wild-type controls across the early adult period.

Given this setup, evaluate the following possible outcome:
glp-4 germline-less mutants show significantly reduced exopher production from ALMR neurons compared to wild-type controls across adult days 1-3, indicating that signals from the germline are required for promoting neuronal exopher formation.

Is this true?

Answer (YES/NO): YES